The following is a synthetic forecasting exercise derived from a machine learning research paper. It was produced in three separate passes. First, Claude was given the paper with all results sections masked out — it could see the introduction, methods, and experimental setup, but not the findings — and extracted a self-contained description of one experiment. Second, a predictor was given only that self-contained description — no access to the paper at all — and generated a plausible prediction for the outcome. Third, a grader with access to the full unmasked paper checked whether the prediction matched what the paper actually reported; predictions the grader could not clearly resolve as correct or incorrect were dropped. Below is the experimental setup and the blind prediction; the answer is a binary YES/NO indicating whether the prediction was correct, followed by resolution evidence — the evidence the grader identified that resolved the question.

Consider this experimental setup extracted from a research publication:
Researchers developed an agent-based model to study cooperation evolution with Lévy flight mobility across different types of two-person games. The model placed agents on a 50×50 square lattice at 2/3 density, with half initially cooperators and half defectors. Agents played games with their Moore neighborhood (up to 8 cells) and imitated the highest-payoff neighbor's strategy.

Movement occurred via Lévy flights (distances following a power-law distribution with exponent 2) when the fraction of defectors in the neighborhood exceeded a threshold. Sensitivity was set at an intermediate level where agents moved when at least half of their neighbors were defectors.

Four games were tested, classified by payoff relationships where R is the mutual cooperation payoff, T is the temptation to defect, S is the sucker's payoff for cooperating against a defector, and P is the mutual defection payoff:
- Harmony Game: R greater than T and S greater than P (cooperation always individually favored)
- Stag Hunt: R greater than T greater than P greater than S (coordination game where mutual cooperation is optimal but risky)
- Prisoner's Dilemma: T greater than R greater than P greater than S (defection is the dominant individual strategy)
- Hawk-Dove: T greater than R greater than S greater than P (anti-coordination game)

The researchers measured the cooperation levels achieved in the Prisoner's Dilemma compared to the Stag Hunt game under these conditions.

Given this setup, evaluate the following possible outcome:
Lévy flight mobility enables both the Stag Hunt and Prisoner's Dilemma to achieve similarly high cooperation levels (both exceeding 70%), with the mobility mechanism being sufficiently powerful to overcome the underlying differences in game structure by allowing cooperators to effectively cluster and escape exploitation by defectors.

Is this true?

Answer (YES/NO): NO